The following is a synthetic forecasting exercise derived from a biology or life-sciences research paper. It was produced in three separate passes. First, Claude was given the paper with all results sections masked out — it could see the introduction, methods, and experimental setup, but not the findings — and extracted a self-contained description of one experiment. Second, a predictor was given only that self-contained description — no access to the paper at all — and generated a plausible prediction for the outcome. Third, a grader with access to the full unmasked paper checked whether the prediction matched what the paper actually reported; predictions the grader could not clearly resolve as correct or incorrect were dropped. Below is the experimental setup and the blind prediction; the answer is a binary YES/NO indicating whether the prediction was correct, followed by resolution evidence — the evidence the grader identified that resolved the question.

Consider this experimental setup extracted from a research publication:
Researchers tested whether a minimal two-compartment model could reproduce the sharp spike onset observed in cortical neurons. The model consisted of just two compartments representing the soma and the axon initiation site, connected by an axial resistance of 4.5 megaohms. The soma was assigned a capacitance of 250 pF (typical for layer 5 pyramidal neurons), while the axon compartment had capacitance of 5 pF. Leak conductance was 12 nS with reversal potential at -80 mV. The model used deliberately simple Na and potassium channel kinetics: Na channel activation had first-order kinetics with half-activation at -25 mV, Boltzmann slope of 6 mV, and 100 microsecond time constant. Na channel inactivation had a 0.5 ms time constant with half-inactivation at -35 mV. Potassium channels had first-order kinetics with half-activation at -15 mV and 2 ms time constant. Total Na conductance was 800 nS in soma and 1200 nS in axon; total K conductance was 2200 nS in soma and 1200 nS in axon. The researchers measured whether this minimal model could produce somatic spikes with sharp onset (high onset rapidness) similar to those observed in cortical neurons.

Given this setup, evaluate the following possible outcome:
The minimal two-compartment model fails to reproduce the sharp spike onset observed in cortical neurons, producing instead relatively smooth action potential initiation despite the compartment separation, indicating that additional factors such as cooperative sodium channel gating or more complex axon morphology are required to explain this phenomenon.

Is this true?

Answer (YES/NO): NO